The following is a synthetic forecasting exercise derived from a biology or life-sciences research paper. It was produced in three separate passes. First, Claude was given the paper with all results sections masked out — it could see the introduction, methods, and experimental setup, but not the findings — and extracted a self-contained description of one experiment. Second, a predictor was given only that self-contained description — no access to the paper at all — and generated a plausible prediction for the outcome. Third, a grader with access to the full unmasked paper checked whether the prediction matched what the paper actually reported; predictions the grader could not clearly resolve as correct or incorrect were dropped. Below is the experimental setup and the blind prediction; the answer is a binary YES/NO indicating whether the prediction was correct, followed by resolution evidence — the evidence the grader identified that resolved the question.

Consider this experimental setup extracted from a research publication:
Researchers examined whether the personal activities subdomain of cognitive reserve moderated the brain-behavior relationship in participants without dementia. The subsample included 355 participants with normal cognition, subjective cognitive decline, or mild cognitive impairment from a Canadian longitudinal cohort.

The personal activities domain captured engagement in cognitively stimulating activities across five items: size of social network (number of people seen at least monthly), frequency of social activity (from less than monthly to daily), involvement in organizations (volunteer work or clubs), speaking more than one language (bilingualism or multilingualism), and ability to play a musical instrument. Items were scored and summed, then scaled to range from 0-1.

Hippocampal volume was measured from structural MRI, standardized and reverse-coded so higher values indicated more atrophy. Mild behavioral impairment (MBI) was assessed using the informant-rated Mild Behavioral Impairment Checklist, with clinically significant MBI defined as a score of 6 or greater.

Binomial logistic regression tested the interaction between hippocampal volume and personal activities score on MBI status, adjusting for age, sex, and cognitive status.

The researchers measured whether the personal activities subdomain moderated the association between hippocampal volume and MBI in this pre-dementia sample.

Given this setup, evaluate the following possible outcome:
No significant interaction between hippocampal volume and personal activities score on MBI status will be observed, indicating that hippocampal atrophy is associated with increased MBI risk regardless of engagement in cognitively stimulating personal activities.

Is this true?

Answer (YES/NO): YES